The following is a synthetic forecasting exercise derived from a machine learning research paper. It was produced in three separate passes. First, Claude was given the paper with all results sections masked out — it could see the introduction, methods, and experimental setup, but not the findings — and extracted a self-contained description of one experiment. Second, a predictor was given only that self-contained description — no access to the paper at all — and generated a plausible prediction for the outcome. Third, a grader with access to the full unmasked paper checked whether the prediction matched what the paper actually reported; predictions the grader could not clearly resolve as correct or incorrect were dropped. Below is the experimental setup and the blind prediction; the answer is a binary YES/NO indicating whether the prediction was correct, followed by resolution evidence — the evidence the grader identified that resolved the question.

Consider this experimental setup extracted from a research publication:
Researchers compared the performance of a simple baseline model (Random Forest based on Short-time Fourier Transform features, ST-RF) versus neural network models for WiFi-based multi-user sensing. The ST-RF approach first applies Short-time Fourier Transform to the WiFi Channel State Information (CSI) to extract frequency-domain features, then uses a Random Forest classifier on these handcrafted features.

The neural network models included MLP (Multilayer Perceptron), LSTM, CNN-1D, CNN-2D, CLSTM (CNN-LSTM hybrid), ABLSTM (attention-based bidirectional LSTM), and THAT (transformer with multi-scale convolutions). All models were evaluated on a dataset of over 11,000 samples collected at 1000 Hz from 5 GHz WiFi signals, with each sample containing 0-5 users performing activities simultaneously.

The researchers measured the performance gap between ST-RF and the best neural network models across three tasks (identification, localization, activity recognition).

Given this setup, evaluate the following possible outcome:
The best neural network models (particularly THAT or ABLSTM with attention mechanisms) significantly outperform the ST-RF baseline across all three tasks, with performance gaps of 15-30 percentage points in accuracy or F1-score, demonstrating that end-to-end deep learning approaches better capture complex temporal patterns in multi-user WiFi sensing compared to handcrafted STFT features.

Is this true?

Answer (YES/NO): NO